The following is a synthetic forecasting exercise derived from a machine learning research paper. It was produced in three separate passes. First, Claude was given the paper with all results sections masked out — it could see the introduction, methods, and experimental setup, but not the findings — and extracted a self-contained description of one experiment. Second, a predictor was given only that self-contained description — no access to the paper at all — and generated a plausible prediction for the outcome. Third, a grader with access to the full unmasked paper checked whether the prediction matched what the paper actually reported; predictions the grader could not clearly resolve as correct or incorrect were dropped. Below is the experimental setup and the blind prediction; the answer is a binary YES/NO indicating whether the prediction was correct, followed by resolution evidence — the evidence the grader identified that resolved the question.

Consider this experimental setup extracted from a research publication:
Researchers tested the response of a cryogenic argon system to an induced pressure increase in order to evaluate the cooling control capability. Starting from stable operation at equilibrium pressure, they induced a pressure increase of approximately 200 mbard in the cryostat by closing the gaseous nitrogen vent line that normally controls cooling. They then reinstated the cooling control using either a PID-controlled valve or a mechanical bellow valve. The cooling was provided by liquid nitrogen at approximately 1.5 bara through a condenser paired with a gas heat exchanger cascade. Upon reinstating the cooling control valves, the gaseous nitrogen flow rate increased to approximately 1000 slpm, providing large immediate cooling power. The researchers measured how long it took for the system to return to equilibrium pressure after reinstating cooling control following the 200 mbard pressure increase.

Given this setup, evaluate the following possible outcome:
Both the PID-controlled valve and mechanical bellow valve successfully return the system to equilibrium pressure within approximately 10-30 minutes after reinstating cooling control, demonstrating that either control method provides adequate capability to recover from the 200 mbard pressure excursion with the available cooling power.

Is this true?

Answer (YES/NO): NO